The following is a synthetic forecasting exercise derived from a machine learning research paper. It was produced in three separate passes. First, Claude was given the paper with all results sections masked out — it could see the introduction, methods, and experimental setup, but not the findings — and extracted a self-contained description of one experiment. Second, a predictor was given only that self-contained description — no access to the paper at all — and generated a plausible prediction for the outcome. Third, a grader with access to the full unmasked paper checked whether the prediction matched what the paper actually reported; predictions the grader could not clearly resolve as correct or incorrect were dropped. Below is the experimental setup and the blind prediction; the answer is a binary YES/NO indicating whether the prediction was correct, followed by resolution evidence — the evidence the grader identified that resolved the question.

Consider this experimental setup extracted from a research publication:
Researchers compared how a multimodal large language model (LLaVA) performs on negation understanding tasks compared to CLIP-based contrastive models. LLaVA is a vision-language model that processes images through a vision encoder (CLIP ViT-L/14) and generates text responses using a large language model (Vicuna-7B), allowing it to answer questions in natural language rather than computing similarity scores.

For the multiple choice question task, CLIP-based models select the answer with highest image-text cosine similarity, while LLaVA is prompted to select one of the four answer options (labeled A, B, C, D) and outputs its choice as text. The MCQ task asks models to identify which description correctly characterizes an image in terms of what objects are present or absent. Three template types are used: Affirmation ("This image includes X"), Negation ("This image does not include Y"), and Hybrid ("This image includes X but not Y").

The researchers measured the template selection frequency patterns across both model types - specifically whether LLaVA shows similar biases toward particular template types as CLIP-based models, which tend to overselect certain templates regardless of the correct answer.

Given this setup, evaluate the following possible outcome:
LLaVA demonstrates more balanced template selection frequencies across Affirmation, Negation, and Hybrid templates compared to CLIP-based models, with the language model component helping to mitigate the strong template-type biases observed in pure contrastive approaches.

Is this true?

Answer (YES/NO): YES